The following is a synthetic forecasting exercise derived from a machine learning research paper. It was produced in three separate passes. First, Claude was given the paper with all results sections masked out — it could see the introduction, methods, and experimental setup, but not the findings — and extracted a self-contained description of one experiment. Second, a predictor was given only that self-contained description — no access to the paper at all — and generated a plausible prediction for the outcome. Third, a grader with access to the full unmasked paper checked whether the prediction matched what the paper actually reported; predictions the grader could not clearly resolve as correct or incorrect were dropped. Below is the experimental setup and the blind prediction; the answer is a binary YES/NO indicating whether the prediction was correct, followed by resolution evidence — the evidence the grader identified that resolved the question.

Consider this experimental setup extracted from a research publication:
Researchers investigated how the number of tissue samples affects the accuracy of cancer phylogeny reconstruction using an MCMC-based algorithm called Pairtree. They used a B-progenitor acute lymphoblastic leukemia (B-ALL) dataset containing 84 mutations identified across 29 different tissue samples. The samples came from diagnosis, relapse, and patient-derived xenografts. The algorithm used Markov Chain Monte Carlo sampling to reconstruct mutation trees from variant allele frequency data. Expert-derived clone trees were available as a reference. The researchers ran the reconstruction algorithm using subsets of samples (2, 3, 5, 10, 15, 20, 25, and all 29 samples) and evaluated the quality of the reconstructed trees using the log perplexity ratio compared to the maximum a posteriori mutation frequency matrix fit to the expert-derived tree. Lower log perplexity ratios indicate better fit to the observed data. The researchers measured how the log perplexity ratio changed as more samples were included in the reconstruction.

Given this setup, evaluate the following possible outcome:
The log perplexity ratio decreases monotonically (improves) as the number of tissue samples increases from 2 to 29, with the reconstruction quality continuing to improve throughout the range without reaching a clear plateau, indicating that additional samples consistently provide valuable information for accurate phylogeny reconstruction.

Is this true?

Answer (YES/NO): NO